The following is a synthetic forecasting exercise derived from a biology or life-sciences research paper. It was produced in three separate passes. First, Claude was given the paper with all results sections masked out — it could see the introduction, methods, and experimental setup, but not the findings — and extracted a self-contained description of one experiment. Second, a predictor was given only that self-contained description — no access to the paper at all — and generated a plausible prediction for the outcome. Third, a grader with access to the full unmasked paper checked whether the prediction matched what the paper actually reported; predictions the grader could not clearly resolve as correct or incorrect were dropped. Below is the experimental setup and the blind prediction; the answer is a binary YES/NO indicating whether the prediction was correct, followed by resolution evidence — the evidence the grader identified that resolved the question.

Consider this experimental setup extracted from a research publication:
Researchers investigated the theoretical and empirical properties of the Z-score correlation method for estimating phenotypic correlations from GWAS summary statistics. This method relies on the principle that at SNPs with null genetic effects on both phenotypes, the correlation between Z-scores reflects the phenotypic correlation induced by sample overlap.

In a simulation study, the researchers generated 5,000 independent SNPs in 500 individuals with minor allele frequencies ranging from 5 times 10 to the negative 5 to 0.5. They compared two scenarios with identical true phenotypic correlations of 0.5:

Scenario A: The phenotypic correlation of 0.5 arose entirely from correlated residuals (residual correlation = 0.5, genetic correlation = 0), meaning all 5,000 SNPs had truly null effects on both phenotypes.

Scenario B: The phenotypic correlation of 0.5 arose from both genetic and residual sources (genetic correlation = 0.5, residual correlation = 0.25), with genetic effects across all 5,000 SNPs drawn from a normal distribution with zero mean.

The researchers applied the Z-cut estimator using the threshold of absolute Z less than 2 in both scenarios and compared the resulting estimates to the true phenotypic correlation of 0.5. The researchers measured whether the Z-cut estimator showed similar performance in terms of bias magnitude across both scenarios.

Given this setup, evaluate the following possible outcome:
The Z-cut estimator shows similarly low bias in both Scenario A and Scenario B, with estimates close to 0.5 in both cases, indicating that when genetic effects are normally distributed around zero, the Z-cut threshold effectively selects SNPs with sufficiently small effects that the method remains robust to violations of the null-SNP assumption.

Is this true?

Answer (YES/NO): NO